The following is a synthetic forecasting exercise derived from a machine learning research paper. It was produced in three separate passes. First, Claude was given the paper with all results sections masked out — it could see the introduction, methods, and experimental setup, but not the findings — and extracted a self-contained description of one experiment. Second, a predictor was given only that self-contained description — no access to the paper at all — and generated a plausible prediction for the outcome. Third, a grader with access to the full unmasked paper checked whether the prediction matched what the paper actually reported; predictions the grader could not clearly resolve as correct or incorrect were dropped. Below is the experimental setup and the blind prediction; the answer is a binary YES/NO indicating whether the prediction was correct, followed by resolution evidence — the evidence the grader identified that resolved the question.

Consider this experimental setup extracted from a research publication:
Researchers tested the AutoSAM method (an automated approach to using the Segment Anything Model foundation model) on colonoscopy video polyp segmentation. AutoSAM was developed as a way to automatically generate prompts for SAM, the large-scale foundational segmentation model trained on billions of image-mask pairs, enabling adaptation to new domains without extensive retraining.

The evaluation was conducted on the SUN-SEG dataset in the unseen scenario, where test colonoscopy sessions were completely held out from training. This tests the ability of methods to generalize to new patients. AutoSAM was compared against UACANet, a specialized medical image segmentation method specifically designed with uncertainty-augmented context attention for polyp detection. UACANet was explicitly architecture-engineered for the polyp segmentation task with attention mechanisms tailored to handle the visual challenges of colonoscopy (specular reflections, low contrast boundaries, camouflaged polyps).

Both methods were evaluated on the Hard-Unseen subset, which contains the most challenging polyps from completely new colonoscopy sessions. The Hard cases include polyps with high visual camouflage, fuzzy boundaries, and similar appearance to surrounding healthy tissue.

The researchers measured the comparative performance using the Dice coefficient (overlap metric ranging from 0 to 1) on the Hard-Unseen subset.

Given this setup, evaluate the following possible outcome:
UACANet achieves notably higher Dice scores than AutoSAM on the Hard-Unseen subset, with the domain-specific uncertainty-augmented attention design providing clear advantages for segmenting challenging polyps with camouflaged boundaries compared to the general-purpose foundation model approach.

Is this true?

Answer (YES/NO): NO